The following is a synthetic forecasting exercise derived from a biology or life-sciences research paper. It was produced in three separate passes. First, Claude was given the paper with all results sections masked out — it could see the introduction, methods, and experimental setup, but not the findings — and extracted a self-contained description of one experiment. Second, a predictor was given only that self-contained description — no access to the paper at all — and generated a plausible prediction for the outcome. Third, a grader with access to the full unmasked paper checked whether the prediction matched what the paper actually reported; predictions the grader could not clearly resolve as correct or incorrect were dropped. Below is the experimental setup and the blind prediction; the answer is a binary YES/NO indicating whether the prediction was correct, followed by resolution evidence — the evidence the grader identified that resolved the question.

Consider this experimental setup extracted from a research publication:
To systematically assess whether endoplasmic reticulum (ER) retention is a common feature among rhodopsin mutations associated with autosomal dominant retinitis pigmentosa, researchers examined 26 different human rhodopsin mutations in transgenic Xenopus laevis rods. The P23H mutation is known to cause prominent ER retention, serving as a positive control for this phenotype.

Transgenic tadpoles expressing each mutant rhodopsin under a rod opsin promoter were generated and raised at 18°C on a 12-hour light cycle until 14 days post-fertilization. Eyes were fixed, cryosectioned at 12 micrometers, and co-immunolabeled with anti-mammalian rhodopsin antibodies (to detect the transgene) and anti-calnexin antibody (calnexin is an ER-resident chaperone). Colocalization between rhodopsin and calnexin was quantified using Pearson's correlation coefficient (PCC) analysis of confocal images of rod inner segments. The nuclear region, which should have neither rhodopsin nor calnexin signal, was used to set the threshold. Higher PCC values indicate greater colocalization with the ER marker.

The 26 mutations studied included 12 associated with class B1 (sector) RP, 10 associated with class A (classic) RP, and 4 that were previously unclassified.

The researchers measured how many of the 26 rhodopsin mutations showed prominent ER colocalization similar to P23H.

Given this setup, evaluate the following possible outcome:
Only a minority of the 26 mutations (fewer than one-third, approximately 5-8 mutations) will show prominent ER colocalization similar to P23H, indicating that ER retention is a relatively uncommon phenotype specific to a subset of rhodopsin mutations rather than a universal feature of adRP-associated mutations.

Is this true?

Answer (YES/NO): NO